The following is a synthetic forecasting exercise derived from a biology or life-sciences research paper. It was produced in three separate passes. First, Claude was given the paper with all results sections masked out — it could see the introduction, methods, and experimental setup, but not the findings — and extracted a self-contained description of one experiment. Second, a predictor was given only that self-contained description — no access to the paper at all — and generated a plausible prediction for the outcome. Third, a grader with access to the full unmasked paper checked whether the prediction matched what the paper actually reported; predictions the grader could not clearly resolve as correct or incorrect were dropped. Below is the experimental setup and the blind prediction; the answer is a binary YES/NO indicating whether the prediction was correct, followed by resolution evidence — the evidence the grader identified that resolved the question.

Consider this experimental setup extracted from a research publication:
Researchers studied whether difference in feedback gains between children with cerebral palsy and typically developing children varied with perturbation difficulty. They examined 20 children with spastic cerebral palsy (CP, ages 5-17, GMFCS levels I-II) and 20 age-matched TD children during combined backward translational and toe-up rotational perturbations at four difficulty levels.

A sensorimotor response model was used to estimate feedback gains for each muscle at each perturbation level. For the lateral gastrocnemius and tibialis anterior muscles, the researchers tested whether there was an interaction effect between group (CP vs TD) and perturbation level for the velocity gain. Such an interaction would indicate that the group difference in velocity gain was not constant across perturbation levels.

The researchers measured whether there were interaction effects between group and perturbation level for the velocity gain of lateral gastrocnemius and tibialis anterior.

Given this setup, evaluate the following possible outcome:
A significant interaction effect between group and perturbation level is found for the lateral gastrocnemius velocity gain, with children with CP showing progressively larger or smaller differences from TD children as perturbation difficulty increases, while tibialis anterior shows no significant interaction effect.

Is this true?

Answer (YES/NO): NO